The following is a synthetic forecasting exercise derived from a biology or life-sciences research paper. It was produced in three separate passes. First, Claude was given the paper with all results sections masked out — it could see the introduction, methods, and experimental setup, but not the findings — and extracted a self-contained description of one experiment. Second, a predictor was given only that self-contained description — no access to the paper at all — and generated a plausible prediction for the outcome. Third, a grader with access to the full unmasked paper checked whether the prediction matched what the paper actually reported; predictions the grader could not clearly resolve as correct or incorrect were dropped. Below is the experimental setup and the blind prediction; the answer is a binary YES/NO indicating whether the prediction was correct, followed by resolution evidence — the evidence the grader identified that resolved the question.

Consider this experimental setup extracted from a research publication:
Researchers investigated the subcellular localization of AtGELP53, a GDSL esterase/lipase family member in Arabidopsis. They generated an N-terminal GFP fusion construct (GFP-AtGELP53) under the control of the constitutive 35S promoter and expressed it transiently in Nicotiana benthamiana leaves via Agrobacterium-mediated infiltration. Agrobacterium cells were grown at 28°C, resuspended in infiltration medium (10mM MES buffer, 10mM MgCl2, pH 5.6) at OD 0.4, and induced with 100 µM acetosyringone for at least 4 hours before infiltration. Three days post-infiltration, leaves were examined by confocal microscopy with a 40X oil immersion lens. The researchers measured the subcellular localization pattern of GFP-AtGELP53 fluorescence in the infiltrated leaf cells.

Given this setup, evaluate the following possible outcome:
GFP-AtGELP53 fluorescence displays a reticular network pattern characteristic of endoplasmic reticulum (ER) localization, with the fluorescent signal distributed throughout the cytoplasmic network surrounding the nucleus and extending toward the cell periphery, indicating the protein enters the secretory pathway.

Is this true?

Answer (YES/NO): NO